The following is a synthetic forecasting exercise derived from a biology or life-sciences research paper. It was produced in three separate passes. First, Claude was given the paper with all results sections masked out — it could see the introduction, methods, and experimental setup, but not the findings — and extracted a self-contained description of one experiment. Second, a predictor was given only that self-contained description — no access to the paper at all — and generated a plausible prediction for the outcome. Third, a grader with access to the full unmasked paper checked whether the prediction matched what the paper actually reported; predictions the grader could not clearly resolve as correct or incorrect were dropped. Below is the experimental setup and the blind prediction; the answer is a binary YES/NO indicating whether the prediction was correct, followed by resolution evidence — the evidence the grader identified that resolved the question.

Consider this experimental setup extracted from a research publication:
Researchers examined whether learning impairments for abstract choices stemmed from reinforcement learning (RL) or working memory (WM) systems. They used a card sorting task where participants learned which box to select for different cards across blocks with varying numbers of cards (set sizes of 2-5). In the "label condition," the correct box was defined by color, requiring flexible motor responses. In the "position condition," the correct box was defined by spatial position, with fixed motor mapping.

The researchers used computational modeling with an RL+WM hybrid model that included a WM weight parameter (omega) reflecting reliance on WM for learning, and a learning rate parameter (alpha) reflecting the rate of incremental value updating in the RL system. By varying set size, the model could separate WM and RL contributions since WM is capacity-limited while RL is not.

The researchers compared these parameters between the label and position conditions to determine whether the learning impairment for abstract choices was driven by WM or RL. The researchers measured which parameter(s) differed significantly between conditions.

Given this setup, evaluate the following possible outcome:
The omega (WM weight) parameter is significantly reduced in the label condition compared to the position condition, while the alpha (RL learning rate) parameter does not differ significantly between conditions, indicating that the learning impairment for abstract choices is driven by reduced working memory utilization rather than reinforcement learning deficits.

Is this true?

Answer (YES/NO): YES